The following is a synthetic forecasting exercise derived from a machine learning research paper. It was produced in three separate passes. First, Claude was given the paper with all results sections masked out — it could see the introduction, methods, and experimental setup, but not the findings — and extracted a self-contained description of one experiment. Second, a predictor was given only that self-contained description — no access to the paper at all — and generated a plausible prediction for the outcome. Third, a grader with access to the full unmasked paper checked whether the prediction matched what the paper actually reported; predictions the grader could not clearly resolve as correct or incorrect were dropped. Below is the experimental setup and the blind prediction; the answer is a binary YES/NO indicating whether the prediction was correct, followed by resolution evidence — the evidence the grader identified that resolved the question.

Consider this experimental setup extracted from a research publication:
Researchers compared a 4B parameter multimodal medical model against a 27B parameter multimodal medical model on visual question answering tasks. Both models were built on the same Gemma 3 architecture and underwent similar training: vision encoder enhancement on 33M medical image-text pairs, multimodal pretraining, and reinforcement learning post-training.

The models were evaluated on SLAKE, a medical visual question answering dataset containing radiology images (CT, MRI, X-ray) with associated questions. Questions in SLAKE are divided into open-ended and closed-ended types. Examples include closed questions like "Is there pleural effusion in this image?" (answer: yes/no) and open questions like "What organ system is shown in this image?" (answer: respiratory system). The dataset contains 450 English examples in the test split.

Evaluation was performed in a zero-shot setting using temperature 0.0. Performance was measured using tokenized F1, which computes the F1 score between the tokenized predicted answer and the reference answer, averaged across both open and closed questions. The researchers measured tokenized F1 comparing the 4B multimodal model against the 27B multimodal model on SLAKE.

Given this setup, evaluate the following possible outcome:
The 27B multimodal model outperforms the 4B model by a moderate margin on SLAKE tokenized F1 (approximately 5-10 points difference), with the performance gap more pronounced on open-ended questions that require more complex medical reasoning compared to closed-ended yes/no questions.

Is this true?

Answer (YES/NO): NO